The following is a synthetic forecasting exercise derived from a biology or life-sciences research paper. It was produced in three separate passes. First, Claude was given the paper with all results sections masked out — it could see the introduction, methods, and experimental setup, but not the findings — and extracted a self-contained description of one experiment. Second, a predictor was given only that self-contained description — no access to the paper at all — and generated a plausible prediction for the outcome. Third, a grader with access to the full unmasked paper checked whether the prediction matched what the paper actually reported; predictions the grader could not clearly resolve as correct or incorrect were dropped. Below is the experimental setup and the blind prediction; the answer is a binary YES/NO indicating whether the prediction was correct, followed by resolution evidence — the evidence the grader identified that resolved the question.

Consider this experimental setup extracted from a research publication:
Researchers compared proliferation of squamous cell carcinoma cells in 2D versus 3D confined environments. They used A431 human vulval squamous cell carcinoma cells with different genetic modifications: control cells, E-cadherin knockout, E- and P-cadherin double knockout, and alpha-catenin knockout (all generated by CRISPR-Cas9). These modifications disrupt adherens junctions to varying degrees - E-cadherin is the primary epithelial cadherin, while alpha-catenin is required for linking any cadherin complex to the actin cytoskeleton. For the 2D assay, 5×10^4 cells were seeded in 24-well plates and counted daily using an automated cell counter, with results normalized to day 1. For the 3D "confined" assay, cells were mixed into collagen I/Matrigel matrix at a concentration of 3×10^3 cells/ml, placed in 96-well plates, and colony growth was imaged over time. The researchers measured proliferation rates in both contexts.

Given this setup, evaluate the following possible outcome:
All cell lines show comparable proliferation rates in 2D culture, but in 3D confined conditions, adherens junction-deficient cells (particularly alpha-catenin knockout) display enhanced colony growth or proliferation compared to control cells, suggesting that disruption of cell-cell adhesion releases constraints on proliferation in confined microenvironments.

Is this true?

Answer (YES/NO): NO